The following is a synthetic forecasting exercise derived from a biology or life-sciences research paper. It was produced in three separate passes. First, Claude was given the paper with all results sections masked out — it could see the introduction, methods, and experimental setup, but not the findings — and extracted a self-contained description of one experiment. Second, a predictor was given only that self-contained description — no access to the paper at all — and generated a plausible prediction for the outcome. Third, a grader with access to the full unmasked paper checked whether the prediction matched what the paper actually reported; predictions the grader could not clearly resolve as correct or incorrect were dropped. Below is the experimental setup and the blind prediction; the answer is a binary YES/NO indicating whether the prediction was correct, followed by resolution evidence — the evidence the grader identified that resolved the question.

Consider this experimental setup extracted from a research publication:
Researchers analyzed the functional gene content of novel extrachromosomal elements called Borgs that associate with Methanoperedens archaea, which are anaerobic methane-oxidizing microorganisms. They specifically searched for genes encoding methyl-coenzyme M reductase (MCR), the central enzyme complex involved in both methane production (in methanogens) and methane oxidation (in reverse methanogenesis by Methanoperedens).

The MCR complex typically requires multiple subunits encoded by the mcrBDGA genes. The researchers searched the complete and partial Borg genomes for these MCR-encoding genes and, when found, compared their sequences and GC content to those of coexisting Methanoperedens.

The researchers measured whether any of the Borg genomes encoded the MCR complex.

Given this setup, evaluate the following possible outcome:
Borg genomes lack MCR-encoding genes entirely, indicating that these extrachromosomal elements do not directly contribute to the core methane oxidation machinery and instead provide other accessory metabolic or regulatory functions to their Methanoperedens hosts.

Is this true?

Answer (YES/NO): NO